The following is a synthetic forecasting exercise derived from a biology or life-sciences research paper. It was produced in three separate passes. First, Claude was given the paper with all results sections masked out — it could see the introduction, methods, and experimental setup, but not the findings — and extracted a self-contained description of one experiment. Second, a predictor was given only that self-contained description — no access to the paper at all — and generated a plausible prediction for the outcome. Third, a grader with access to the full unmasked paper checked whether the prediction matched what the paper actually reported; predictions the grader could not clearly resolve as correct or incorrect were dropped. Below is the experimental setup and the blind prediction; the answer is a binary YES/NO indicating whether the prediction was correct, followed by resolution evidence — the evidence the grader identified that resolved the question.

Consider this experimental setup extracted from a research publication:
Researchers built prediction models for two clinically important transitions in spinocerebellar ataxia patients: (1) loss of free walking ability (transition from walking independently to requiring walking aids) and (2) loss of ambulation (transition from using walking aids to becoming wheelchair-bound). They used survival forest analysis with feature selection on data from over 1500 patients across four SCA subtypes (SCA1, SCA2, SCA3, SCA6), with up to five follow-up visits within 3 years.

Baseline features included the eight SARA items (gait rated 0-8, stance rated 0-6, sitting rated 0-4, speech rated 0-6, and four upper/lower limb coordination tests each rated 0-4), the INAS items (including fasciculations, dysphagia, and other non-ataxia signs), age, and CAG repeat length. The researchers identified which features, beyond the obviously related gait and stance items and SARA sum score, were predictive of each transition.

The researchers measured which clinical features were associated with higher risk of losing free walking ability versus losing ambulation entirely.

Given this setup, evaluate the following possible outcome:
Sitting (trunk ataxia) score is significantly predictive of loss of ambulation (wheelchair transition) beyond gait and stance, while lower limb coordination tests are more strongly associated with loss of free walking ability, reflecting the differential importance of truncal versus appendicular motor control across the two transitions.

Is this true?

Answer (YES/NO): NO